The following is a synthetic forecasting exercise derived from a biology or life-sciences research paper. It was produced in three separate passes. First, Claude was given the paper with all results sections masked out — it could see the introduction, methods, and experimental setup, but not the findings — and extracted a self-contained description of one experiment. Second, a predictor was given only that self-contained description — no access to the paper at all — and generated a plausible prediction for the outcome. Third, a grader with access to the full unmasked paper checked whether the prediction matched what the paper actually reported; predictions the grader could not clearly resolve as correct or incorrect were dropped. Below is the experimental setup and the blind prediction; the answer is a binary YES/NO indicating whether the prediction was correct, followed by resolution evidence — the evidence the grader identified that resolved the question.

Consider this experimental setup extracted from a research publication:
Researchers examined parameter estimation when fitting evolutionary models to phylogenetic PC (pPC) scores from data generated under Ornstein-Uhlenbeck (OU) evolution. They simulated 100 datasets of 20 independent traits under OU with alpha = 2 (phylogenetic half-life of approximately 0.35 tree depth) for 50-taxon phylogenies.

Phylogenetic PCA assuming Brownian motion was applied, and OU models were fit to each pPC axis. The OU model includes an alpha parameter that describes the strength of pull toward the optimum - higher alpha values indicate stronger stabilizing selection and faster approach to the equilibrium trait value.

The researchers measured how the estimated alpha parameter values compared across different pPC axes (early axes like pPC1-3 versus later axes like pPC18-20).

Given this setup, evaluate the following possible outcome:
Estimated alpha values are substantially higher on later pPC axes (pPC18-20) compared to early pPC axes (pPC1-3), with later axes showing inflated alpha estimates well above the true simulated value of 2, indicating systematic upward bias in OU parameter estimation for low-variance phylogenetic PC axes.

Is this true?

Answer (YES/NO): NO